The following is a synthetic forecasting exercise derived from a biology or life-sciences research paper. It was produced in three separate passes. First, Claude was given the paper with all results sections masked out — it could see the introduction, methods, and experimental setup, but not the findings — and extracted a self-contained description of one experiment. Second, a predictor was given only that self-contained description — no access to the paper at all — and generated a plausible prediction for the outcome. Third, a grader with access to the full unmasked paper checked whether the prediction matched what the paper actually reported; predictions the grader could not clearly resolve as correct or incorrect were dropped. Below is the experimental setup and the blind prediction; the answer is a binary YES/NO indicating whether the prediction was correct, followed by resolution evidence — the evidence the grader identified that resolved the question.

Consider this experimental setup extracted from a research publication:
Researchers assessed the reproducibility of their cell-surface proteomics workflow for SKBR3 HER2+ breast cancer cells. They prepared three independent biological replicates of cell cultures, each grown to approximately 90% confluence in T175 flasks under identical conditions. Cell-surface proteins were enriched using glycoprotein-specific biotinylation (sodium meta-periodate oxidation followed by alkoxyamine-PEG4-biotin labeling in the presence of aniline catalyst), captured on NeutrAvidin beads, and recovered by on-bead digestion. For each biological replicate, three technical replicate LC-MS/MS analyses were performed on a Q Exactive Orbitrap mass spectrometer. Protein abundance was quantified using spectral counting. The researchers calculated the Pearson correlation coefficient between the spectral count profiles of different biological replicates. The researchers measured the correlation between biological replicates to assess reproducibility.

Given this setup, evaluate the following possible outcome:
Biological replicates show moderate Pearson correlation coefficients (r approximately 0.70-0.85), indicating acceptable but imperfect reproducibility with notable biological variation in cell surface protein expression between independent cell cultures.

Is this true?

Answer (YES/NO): NO